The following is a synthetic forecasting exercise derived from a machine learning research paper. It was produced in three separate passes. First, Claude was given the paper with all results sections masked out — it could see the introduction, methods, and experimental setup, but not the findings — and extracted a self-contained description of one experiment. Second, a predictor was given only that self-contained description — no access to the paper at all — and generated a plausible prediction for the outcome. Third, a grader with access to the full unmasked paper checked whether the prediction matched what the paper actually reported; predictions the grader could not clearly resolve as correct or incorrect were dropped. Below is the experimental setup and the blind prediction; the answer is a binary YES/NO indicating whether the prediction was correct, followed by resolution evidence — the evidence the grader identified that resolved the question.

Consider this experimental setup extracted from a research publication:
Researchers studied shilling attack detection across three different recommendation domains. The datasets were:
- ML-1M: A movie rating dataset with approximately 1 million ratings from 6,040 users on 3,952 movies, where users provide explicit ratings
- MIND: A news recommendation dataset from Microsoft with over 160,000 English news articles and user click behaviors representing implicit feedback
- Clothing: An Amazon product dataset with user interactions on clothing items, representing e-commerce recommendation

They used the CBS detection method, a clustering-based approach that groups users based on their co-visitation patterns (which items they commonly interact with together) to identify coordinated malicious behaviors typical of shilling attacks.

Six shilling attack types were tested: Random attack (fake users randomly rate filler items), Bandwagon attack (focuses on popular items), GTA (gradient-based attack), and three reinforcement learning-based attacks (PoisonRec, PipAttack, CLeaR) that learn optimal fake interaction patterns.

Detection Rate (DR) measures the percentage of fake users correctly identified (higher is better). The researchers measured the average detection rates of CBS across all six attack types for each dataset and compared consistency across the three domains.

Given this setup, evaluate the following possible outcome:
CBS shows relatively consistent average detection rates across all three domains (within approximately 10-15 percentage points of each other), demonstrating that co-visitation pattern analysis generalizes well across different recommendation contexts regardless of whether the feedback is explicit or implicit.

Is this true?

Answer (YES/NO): NO